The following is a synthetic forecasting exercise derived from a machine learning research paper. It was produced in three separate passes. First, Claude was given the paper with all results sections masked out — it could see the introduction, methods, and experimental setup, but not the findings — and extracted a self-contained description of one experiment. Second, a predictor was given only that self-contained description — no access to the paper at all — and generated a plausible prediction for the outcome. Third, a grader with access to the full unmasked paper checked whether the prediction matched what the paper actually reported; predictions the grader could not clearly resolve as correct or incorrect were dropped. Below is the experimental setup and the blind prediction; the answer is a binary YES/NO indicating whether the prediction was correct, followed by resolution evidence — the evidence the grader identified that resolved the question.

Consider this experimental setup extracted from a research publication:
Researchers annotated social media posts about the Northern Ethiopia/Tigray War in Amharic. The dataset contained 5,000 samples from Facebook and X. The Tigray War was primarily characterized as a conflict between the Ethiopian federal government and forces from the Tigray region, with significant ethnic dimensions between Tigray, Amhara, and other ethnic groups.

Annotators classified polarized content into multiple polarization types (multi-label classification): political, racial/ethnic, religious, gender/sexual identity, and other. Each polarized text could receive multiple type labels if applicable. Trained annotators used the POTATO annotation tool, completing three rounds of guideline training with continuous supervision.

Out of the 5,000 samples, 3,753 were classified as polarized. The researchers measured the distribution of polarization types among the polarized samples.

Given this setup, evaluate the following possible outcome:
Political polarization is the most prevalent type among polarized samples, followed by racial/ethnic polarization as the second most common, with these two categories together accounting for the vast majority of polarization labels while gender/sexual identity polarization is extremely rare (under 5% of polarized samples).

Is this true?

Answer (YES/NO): YES